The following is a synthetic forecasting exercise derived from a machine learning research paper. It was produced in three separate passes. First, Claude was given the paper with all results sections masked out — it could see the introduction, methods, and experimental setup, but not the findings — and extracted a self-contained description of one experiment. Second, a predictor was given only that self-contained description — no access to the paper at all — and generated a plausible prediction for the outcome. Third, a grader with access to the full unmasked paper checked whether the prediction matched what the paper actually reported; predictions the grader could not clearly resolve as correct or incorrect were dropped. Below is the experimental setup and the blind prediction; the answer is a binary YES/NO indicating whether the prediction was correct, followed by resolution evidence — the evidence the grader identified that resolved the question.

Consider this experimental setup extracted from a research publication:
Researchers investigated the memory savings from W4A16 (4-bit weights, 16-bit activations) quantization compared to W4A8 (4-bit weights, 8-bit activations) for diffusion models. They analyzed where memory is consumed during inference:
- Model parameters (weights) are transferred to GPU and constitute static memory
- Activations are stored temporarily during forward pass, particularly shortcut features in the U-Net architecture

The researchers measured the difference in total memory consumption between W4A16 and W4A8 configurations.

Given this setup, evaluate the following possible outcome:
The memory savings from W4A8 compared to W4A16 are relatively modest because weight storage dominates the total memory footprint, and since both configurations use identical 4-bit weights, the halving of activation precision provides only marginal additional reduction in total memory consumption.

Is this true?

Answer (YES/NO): YES